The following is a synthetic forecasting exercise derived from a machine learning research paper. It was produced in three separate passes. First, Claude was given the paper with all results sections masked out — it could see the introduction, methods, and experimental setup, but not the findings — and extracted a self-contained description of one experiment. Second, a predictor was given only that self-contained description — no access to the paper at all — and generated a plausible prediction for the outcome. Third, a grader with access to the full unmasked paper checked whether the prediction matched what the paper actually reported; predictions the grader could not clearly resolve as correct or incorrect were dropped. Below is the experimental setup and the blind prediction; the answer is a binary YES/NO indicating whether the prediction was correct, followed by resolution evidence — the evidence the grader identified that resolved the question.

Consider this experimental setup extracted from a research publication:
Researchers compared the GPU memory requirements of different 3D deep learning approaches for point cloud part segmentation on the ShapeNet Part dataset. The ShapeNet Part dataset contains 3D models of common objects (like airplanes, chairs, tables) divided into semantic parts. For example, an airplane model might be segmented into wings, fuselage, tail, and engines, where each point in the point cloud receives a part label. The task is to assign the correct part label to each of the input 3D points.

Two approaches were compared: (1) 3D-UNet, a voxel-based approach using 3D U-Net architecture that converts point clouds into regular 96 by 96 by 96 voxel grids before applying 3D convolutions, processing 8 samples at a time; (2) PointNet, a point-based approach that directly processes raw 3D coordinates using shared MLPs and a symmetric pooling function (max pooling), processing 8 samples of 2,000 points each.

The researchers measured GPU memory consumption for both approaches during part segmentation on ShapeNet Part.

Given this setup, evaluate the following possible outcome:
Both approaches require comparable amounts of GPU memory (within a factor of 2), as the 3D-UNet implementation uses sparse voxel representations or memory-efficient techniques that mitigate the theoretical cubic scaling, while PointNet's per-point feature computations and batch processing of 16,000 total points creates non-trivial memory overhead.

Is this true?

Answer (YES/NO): NO